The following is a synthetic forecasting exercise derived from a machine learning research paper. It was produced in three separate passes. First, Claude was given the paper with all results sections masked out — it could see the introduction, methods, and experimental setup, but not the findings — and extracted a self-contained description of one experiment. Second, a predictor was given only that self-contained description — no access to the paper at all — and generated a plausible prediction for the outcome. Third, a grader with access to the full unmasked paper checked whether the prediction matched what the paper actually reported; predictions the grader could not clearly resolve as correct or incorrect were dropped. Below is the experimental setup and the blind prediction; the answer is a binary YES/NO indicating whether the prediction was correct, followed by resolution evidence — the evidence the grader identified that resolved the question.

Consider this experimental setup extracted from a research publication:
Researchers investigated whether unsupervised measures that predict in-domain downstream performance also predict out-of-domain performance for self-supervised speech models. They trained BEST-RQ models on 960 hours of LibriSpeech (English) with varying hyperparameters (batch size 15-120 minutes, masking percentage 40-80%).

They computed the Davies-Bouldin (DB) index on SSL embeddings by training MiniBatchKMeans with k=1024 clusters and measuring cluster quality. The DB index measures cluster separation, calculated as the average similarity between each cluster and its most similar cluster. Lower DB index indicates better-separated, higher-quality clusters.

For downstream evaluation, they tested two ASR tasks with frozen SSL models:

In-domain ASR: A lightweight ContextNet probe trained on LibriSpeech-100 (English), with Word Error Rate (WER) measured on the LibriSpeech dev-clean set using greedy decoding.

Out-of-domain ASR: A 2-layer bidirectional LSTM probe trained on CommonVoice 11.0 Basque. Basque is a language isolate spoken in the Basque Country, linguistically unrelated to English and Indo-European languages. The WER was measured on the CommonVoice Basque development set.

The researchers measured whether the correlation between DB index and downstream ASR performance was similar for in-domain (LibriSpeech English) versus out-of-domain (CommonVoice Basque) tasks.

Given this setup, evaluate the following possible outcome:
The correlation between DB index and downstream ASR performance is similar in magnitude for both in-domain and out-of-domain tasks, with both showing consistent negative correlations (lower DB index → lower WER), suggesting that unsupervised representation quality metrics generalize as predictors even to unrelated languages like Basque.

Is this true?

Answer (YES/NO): YES